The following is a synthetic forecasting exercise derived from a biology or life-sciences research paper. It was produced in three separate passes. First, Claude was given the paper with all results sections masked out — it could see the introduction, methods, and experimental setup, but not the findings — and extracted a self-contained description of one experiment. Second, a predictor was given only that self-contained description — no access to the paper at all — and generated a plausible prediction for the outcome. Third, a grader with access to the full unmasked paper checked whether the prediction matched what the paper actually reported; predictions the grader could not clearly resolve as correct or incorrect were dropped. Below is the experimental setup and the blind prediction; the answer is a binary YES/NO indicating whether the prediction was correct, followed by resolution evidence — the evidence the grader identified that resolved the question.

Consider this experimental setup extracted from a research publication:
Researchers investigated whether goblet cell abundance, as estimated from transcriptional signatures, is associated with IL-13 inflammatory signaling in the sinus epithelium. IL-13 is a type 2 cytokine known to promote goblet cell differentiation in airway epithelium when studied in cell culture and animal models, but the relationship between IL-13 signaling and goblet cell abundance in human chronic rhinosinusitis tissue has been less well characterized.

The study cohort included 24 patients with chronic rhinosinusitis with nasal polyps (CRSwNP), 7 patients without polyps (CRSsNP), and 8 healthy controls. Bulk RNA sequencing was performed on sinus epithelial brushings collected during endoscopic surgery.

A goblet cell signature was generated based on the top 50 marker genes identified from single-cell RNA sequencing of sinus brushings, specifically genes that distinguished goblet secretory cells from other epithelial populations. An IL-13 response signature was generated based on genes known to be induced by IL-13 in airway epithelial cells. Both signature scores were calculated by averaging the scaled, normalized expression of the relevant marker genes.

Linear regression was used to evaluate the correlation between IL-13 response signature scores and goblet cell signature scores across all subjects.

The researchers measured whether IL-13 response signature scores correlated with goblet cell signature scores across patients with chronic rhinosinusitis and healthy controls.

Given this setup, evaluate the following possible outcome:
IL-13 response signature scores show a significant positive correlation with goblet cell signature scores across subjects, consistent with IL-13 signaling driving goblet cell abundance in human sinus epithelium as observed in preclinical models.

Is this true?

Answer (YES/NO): YES